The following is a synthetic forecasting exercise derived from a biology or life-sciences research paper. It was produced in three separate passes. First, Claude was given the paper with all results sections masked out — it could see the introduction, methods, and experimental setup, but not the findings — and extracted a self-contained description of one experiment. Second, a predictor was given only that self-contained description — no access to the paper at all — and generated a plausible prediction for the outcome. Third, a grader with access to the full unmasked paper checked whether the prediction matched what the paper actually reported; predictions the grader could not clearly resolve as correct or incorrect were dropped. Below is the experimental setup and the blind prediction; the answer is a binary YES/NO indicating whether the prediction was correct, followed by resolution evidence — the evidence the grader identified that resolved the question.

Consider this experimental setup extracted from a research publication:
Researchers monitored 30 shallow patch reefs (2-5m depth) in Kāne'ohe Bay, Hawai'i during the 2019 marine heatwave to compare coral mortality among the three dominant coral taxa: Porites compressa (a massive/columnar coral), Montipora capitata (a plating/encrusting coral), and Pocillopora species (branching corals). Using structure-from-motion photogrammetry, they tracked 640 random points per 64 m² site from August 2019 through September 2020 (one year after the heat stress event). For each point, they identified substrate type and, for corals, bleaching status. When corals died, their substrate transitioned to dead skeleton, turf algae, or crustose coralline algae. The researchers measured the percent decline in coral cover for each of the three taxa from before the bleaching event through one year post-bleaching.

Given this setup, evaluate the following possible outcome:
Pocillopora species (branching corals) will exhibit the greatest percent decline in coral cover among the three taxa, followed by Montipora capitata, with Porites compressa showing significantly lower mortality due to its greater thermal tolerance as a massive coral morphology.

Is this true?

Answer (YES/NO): YES